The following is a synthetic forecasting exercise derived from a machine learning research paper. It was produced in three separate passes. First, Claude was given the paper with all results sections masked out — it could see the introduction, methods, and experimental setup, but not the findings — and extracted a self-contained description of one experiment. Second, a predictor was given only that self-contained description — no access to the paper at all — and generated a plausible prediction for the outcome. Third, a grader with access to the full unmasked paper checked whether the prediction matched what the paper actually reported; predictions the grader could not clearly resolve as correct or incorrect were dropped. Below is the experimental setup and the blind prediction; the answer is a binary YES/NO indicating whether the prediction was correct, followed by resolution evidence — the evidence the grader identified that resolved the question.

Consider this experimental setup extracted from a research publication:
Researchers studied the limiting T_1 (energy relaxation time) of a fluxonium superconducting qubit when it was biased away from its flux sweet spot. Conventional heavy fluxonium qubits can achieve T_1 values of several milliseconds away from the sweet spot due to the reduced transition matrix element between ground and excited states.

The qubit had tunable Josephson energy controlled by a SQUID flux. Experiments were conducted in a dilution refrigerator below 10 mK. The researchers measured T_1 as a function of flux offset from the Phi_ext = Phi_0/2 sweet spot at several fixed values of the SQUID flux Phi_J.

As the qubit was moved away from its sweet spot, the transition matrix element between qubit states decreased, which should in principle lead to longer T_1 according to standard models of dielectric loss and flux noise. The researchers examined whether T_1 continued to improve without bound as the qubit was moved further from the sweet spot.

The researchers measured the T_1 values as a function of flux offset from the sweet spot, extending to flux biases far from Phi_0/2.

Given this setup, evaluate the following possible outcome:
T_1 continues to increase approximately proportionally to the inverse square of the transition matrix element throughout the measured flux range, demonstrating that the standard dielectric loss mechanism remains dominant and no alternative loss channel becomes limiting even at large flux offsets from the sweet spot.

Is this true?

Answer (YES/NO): NO